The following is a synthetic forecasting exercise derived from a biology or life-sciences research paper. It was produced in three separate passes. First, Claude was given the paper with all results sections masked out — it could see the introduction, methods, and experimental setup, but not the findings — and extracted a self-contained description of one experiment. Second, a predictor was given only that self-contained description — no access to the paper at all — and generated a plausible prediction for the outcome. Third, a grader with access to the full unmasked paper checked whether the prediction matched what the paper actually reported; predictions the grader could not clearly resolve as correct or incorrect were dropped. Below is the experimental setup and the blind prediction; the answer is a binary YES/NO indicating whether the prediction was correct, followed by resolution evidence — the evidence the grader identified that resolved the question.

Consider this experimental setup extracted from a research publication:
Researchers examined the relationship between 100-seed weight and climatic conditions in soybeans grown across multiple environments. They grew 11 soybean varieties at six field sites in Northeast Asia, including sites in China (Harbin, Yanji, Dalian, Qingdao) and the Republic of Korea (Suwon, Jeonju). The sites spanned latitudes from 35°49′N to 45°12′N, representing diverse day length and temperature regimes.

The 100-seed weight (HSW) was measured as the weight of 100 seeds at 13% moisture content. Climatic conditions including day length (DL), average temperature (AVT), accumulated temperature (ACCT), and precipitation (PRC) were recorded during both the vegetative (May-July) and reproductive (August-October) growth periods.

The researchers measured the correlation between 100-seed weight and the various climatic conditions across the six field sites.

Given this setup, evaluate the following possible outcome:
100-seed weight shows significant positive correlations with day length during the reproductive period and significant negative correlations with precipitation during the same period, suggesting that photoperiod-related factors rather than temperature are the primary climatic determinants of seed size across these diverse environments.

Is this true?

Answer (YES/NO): NO